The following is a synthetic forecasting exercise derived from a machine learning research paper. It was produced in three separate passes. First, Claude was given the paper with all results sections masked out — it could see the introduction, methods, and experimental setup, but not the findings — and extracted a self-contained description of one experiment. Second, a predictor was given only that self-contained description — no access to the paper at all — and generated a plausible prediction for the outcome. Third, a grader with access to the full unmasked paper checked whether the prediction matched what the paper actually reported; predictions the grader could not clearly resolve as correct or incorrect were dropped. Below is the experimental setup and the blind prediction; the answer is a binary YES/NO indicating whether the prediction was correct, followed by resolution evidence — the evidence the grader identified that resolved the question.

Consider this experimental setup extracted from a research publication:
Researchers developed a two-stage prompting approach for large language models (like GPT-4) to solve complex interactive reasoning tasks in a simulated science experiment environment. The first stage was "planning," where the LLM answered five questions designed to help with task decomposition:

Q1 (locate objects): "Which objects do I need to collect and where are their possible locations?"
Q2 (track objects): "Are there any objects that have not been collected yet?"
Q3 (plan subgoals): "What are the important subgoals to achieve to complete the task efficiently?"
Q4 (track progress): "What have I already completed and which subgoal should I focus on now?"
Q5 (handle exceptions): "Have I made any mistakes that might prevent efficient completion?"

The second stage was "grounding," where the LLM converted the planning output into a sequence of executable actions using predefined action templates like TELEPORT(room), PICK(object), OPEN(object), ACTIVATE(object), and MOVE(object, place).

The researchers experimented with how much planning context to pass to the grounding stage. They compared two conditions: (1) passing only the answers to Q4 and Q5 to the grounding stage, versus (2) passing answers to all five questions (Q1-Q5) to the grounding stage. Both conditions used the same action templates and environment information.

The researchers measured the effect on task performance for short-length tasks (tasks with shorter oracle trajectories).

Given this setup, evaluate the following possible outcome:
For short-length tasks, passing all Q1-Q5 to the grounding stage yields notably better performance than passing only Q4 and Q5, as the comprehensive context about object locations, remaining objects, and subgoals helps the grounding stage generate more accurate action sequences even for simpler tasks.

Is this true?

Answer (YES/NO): NO